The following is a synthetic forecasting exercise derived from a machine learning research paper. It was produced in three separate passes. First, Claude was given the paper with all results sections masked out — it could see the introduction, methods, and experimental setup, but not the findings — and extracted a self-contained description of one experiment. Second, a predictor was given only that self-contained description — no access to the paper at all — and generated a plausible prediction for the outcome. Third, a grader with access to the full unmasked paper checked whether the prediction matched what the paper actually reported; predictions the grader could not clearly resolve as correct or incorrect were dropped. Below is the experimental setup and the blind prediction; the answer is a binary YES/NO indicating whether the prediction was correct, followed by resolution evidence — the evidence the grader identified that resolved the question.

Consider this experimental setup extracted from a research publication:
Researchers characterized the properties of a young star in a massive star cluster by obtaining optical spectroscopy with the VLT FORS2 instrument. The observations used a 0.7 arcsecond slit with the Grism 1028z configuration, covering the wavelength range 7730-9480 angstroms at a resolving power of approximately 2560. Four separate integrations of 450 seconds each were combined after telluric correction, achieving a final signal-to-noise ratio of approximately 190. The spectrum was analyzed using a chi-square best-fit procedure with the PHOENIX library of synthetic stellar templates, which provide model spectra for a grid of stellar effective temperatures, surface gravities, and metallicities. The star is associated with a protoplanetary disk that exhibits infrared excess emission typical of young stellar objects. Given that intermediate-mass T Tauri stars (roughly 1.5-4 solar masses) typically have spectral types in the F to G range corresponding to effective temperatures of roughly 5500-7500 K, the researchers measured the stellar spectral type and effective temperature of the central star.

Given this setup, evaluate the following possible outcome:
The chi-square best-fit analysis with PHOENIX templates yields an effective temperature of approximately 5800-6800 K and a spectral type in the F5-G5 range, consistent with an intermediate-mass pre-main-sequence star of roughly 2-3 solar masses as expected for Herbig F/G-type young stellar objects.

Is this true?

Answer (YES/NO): NO